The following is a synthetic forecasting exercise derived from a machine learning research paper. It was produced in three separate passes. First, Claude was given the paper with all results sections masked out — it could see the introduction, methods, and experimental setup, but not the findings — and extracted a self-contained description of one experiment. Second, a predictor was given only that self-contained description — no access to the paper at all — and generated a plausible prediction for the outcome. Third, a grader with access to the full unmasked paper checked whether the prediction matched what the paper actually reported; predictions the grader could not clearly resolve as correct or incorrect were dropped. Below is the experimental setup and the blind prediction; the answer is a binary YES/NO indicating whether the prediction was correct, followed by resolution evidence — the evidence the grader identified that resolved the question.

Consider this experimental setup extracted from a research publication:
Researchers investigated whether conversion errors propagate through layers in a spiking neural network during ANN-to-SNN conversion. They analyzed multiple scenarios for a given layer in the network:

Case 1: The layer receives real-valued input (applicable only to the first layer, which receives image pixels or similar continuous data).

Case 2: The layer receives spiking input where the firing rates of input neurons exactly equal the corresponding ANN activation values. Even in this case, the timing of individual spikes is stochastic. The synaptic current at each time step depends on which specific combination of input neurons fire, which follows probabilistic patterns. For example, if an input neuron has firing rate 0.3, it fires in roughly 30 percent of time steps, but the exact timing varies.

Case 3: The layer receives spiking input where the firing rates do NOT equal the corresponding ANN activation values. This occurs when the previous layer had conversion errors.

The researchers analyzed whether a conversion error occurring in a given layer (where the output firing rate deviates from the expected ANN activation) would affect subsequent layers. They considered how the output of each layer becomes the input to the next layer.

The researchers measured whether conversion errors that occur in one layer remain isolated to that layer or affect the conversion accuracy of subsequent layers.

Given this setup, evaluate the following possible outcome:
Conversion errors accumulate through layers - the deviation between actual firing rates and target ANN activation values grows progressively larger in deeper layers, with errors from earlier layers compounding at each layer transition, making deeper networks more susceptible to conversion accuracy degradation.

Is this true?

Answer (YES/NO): YES